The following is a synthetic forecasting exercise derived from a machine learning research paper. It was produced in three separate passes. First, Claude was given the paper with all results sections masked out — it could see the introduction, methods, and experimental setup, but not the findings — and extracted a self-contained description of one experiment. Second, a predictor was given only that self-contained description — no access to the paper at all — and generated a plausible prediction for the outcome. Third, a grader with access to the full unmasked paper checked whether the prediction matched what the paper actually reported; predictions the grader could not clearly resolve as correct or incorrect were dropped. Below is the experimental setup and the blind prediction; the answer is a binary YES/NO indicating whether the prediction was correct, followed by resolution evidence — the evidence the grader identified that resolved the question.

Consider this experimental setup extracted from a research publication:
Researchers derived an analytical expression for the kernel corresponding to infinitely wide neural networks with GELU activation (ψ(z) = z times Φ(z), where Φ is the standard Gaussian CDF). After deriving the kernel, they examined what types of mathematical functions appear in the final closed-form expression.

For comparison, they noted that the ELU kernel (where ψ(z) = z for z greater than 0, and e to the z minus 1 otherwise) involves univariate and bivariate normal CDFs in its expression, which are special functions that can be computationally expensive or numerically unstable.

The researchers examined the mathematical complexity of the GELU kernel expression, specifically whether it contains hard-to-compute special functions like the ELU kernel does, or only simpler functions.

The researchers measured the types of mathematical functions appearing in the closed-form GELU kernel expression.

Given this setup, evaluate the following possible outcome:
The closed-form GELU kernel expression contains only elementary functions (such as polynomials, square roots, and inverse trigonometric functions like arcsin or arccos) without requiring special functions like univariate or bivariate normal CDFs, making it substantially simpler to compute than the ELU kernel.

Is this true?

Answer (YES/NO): YES